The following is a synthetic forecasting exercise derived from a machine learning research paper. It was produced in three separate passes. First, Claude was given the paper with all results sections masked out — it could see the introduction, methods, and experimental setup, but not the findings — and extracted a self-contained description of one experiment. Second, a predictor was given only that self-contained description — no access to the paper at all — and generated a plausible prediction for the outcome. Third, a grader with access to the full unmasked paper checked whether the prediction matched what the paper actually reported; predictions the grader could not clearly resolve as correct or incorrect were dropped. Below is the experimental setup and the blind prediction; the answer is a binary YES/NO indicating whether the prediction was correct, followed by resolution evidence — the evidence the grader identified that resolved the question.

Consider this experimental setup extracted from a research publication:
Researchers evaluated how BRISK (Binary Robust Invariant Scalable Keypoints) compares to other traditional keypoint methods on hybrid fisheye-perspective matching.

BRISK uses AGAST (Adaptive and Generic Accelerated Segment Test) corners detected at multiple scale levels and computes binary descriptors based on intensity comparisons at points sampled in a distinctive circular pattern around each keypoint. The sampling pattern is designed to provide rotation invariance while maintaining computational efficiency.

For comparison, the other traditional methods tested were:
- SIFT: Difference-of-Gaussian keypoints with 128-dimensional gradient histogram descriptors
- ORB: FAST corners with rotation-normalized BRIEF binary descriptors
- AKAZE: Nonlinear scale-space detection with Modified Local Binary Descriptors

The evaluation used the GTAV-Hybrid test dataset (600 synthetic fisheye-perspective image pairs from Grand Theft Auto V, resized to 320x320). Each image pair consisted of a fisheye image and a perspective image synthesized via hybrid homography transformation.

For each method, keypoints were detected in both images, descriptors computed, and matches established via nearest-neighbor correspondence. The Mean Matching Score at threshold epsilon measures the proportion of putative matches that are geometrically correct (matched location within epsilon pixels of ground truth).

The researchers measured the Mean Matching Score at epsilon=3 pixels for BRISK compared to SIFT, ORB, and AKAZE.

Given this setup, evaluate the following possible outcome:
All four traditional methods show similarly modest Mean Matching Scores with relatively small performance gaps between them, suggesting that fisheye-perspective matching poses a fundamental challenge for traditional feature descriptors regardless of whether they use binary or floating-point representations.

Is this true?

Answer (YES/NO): NO